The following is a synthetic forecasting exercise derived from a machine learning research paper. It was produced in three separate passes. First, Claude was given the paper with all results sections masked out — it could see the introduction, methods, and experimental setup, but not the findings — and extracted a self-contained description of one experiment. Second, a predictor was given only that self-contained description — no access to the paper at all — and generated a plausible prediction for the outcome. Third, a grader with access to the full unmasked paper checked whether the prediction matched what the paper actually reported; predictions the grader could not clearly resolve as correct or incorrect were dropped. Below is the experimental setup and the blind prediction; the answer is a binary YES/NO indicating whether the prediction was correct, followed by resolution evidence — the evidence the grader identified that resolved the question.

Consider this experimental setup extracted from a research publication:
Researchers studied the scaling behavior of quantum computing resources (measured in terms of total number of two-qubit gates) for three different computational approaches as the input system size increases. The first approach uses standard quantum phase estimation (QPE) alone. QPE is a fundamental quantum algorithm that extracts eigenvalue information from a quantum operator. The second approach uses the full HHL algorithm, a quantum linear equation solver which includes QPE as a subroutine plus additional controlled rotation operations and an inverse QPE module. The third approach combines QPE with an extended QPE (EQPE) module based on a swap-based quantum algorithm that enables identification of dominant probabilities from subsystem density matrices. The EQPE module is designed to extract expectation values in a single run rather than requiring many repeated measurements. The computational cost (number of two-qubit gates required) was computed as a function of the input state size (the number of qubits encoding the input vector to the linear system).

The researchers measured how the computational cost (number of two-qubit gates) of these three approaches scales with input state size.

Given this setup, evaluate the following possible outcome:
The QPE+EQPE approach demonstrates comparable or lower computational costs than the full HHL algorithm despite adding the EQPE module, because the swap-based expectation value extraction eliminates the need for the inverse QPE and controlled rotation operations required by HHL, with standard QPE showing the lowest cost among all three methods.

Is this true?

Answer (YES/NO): NO